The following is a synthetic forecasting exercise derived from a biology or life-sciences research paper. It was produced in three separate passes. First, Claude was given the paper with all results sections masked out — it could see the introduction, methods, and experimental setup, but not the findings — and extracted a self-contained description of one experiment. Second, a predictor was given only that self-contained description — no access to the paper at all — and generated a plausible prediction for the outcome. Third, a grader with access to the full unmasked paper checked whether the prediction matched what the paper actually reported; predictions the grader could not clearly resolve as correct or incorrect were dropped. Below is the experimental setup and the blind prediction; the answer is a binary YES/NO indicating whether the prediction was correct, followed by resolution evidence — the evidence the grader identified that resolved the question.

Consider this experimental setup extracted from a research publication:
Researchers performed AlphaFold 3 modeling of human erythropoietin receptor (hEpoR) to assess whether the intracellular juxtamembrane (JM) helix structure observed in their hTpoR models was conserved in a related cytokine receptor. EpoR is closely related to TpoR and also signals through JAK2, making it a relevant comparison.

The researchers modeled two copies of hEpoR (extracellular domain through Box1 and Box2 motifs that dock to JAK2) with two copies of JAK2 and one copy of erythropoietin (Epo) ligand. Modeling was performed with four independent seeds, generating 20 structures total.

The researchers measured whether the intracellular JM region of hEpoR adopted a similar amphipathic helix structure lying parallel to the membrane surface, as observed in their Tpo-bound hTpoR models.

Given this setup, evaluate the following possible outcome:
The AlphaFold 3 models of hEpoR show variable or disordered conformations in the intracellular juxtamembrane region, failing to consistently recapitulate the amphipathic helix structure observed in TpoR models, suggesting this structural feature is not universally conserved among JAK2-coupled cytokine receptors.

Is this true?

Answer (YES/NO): NO